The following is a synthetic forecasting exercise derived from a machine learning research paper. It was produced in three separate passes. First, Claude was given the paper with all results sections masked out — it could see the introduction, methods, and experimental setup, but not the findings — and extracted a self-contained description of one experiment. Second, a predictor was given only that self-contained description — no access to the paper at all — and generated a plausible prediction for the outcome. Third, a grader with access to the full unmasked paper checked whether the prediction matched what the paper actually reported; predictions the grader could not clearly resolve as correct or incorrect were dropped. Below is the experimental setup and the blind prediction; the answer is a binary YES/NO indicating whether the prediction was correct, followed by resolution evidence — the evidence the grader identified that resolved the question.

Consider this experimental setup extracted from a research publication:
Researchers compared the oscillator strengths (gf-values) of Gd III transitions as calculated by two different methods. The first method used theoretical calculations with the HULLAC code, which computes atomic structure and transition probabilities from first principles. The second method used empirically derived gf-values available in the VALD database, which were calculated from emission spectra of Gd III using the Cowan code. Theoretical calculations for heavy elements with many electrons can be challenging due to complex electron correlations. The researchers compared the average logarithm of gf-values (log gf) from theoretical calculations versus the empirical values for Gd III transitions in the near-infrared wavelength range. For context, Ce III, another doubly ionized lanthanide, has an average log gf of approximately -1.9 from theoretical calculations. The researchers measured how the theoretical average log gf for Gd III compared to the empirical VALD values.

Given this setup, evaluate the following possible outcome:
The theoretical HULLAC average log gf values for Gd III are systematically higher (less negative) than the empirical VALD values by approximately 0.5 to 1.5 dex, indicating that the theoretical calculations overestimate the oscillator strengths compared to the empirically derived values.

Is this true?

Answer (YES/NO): NO